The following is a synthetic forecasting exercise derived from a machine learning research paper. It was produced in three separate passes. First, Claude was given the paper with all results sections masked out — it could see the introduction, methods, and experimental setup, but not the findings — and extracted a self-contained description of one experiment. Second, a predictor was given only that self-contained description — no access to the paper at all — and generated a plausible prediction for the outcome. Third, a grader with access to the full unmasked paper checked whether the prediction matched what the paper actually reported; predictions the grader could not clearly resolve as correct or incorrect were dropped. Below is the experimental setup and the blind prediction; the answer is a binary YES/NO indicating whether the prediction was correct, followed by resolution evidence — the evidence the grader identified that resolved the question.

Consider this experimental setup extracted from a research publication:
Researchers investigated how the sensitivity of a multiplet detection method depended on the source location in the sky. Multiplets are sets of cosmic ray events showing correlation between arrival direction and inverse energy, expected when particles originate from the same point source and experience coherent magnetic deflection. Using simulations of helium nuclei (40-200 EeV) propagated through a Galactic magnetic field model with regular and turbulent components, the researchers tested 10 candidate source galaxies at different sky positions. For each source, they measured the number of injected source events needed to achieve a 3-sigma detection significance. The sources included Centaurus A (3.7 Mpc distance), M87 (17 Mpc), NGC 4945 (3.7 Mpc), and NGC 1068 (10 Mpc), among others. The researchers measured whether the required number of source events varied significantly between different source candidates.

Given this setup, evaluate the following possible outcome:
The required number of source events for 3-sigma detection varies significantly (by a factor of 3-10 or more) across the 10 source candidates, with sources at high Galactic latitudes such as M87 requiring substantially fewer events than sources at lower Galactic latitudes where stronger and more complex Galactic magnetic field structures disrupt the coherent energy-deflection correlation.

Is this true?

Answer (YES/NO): NO